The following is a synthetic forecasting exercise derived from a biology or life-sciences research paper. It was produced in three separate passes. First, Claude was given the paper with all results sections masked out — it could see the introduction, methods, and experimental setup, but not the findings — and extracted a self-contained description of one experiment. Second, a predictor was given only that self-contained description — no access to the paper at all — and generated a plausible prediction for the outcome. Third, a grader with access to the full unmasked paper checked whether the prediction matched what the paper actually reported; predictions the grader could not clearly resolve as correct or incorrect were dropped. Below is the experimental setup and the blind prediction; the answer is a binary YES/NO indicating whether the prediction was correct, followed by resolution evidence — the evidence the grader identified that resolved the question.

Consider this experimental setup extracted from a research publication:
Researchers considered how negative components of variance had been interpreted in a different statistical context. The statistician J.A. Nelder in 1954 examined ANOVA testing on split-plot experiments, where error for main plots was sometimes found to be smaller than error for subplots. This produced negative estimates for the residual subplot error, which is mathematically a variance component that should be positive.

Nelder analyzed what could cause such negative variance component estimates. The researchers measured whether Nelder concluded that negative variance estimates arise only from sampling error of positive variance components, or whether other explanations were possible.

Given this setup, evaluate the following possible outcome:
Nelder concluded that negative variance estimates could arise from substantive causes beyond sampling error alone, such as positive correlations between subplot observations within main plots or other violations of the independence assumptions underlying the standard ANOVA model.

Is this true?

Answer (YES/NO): YES